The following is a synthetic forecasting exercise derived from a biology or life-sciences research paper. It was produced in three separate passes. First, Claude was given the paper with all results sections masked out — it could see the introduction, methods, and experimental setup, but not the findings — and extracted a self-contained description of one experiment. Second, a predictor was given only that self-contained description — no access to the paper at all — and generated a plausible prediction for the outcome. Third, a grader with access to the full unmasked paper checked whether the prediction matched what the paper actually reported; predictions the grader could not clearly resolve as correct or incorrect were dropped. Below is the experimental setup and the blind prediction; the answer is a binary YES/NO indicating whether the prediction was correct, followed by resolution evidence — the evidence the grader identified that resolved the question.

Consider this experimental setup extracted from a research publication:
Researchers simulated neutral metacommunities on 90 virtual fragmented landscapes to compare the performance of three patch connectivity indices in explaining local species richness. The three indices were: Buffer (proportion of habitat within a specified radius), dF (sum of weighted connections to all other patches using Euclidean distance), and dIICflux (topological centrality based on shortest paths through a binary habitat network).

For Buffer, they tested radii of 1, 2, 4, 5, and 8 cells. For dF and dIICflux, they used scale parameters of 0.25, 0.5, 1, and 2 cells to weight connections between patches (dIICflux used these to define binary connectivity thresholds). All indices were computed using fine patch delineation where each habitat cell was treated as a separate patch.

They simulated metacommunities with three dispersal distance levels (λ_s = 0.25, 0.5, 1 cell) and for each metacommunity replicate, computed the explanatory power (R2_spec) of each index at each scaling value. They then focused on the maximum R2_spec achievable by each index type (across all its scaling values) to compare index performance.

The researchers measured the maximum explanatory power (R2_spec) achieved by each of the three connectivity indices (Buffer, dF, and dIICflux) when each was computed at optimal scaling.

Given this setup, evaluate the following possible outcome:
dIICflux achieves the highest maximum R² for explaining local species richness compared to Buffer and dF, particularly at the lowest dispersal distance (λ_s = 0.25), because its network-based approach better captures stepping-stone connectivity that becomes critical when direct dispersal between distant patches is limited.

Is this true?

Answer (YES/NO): NO